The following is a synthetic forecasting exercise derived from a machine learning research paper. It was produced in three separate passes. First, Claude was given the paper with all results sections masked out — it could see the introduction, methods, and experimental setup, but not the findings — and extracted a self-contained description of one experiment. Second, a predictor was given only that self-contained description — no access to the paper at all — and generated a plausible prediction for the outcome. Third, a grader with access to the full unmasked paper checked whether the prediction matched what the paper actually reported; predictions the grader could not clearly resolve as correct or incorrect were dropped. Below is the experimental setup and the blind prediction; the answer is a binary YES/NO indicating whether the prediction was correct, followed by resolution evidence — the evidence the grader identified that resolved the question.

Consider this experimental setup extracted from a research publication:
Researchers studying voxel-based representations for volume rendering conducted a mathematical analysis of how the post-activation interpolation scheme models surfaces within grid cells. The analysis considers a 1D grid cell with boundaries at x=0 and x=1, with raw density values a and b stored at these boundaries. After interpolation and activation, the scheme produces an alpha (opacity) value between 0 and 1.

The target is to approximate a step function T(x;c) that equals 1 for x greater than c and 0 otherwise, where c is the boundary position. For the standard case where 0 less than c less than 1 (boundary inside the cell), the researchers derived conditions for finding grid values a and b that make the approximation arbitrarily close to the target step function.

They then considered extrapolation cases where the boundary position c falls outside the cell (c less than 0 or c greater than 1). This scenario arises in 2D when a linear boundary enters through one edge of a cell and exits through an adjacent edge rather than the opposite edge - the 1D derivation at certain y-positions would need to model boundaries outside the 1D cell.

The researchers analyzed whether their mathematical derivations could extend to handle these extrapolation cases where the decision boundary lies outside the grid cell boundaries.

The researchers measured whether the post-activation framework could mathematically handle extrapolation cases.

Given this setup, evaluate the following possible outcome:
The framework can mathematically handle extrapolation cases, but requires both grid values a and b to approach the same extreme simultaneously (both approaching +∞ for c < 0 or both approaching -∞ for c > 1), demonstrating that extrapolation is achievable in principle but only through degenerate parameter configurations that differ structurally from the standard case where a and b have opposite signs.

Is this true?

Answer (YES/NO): NO